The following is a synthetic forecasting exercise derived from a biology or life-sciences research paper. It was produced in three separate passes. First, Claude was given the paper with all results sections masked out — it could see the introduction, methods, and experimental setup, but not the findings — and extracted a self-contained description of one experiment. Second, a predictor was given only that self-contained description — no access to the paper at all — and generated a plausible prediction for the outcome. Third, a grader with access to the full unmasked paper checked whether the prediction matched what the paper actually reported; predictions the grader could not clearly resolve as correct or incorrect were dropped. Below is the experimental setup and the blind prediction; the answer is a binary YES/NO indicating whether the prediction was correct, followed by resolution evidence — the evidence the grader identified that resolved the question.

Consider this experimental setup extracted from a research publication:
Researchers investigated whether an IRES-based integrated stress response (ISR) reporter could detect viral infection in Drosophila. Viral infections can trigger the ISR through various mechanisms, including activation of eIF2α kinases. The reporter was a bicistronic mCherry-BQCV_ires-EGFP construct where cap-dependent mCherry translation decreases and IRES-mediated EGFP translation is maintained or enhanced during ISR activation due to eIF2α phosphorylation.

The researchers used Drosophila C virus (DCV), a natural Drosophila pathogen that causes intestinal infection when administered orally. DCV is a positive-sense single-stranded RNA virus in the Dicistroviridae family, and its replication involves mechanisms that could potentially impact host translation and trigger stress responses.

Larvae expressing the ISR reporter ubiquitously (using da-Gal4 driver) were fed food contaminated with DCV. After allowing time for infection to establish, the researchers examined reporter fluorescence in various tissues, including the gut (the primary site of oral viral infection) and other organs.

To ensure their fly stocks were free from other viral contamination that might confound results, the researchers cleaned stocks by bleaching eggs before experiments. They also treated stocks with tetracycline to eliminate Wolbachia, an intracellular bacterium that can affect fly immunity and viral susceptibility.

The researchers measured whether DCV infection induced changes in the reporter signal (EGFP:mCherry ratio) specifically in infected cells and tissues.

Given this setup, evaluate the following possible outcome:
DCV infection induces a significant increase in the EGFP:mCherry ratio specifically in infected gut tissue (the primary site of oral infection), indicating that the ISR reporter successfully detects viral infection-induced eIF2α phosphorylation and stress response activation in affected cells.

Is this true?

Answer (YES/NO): NO